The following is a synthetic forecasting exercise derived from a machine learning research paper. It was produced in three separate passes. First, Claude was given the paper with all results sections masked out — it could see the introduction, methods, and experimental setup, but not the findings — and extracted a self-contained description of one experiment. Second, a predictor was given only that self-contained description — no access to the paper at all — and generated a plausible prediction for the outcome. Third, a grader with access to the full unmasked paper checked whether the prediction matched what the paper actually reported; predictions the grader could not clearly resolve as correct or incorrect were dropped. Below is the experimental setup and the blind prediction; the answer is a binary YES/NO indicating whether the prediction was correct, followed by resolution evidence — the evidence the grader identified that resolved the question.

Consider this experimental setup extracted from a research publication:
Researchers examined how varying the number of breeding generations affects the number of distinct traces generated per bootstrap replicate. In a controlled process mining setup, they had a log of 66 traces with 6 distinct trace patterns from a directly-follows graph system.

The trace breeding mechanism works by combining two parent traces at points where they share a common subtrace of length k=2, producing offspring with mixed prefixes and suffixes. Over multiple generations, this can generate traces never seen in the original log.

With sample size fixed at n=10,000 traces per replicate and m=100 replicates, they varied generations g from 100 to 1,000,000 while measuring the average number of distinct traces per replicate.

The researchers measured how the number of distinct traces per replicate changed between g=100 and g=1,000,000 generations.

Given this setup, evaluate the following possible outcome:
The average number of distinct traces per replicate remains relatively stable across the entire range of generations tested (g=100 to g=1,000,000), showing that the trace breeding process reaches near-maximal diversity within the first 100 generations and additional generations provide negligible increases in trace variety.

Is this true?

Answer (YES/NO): NO